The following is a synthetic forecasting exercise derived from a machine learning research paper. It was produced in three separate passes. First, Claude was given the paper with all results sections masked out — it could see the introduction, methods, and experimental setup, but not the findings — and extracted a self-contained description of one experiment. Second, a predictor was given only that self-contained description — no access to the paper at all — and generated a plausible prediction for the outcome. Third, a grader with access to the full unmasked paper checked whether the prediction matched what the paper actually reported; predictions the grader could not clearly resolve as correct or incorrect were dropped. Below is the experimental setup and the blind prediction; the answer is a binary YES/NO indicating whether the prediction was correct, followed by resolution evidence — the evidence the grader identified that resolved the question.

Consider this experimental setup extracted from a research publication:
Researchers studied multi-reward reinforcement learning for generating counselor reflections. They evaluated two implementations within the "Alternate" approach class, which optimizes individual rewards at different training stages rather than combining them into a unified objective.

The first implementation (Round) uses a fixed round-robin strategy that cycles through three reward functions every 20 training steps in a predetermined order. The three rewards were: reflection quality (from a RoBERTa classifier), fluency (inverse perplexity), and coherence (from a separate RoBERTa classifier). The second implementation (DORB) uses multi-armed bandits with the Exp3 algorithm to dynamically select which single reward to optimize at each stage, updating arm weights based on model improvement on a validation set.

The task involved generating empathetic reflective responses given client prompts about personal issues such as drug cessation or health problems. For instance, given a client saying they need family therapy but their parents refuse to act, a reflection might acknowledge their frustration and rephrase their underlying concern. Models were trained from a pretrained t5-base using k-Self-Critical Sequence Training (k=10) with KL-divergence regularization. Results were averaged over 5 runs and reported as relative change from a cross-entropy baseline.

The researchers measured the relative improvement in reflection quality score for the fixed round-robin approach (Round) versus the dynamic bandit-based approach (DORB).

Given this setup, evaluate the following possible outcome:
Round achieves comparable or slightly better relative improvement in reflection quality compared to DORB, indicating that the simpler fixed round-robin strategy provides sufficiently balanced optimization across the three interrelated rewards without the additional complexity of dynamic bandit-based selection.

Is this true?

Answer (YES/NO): NO